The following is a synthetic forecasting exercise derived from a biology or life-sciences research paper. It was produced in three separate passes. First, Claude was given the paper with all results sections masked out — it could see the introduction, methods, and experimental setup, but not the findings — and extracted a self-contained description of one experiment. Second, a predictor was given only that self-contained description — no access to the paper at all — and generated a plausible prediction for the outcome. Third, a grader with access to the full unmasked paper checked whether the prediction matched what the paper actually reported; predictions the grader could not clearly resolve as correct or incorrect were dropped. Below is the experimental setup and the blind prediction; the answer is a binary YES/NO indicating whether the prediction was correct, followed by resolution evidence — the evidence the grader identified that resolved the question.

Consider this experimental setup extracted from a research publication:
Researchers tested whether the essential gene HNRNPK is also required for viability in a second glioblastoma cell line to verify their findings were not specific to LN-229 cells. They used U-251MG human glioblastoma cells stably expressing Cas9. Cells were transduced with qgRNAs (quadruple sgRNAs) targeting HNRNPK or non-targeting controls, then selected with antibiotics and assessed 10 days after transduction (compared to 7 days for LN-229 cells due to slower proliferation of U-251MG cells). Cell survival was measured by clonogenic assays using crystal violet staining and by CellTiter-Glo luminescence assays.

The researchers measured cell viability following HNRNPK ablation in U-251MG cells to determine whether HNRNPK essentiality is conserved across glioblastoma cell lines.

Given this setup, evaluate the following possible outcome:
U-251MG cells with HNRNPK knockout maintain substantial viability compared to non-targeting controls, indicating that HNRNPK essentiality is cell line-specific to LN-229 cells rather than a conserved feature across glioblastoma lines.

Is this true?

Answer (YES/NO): NO